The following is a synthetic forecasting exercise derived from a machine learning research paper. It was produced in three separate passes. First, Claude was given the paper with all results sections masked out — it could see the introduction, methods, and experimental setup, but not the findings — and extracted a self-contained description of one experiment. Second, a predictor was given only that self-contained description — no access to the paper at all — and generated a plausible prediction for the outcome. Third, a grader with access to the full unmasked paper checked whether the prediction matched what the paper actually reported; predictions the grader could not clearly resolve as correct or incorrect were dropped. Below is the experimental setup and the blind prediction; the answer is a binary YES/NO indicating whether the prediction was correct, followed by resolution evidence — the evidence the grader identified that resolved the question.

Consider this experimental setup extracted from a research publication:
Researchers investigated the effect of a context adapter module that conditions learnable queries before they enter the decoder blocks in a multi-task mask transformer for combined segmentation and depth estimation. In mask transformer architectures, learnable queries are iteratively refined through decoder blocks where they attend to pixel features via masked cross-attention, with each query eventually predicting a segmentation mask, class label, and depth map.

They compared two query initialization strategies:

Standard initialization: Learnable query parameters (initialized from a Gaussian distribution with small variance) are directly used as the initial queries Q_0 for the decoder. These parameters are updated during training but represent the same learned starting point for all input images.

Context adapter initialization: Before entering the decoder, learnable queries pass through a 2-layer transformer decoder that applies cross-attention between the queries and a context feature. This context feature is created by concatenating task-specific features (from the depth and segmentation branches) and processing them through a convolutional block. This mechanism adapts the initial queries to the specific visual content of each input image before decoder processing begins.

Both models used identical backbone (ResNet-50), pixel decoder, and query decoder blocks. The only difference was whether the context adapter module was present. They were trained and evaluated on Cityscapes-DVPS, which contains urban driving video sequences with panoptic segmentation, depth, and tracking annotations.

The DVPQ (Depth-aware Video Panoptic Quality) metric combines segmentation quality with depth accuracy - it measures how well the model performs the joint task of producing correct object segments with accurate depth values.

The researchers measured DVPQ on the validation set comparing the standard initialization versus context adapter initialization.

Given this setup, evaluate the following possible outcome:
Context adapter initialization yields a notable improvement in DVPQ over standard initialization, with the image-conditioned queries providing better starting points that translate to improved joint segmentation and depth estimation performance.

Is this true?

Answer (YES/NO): NO